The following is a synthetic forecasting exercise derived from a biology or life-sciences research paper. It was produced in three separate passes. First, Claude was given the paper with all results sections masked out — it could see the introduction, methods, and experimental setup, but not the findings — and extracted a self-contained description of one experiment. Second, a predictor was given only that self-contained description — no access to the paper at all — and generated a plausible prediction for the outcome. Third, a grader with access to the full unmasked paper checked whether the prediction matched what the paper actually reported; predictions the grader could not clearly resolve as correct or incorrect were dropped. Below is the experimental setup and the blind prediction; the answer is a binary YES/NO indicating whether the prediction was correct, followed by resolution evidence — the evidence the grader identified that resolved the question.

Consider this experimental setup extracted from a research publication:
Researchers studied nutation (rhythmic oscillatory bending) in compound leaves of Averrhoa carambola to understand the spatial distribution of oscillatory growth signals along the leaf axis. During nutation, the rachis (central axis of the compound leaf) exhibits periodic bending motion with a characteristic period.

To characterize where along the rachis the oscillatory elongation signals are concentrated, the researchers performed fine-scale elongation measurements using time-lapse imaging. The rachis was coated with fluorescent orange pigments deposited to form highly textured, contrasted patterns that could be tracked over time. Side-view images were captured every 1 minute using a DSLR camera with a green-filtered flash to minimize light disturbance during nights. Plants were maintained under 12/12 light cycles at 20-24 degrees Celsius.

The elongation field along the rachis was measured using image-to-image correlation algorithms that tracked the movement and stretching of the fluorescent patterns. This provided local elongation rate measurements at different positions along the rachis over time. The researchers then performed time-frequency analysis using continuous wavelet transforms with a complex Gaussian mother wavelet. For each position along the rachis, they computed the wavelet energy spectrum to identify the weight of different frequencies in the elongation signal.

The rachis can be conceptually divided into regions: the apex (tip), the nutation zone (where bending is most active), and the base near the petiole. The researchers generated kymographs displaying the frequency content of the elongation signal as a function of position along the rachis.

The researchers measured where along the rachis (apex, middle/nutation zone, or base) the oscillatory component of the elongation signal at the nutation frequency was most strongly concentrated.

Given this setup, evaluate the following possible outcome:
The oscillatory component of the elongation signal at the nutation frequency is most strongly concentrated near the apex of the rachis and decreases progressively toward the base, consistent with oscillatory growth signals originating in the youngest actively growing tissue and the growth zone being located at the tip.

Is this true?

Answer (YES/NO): NO